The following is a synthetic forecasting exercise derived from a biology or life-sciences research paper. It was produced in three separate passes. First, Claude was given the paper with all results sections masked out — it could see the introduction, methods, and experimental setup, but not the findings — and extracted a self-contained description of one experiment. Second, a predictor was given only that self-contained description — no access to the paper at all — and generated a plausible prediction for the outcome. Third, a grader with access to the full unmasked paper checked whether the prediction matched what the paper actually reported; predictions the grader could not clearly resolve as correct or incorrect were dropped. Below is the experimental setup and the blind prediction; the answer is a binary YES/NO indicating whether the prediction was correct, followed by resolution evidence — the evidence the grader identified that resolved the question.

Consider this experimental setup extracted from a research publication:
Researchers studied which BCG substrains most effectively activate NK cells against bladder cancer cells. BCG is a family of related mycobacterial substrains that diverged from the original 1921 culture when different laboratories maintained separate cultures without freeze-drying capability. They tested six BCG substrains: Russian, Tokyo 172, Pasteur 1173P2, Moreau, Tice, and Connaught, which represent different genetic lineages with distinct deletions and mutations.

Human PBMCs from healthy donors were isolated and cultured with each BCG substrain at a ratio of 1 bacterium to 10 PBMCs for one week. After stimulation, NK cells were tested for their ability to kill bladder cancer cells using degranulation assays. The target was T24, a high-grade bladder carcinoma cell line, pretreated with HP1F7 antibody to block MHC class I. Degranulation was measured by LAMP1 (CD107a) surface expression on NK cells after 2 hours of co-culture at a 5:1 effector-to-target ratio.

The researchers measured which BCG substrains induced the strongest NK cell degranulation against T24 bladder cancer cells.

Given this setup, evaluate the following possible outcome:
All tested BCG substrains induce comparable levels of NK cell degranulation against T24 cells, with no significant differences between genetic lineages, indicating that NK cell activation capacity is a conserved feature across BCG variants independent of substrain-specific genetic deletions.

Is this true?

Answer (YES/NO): NO